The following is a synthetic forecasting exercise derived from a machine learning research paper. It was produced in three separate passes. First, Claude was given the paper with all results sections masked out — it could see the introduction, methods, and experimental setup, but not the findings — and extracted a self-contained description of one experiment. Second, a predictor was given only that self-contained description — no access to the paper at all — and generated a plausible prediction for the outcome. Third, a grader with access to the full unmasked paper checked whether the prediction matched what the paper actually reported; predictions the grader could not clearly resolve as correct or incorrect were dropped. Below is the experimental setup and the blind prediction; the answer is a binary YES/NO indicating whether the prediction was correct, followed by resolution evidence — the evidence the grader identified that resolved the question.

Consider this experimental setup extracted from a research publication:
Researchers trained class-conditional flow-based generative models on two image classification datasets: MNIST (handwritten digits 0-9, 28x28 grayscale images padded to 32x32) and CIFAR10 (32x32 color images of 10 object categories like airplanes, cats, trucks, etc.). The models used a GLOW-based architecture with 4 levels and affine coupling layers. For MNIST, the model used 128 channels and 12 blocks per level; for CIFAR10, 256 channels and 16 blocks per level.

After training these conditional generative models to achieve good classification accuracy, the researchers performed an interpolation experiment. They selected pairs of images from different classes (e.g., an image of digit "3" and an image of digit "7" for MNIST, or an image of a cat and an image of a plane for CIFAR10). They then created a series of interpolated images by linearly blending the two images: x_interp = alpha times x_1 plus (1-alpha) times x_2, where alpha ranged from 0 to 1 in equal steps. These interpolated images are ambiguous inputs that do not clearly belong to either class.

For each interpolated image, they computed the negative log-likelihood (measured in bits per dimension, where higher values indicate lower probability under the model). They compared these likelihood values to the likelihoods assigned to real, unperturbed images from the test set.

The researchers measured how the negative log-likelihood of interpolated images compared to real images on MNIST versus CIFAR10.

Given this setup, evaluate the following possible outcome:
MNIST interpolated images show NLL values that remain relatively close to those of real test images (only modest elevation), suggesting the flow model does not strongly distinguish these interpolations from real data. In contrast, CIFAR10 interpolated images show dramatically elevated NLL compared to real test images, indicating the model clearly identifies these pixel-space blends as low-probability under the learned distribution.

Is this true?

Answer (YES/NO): NO